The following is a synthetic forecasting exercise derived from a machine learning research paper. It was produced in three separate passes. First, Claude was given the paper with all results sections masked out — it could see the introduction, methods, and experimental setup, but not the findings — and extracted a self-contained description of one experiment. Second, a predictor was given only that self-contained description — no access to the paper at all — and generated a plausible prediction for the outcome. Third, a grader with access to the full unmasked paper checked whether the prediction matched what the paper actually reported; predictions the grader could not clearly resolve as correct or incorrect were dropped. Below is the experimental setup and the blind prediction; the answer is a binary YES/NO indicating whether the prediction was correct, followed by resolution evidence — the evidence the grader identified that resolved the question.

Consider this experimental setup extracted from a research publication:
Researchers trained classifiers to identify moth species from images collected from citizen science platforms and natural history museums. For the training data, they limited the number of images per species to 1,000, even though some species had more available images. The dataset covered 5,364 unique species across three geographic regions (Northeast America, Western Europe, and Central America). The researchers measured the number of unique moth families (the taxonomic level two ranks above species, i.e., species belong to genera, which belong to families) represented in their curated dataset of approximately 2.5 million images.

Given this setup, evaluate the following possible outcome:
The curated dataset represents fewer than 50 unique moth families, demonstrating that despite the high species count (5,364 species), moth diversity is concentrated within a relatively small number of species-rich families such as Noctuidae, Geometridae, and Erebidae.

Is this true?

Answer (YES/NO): NO